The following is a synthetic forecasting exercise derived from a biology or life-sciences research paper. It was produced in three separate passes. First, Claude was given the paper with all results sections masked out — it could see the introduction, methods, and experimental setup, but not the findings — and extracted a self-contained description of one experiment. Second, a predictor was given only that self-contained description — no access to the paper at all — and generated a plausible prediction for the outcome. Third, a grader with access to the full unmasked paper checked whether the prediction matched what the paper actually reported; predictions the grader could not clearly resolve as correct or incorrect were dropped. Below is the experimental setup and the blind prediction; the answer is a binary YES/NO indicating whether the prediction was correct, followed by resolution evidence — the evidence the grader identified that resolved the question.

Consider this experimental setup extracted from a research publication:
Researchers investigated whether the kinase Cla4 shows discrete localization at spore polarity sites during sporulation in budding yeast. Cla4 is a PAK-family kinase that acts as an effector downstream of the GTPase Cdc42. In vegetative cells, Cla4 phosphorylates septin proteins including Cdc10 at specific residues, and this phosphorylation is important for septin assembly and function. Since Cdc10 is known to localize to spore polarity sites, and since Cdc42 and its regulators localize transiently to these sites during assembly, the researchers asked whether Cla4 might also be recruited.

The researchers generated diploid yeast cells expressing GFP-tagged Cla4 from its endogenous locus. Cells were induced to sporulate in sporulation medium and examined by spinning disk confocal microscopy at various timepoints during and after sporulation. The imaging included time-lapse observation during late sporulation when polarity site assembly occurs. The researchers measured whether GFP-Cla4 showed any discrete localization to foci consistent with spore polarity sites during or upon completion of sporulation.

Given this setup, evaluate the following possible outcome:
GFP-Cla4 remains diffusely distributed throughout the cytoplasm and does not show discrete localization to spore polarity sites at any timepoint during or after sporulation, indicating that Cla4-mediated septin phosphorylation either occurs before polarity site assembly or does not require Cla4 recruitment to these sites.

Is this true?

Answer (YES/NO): YES